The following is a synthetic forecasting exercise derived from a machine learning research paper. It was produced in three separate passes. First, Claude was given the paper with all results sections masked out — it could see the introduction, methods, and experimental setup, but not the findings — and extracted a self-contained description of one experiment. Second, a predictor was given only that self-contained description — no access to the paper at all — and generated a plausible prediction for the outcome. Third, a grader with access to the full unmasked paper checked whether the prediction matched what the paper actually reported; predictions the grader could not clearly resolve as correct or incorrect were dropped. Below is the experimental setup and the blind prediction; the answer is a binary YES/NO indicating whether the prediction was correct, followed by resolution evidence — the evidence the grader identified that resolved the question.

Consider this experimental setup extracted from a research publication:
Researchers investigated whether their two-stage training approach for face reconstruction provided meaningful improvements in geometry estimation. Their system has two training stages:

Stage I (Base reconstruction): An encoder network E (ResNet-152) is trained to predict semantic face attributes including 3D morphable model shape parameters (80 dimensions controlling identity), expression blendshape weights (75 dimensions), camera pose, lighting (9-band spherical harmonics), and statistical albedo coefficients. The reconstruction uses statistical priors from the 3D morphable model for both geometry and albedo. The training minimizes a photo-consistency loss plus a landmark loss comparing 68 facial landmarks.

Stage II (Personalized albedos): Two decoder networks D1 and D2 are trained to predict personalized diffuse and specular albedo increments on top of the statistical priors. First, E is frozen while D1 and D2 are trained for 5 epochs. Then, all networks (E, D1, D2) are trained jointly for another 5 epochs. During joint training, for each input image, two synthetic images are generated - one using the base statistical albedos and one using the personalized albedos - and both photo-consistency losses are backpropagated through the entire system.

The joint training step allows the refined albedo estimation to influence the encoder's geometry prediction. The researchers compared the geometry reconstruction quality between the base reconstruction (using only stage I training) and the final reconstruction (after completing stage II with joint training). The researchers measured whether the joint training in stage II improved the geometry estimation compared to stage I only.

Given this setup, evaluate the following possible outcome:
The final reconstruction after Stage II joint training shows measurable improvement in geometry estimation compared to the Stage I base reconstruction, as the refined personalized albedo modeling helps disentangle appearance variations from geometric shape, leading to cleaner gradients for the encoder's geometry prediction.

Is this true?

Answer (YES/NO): YES